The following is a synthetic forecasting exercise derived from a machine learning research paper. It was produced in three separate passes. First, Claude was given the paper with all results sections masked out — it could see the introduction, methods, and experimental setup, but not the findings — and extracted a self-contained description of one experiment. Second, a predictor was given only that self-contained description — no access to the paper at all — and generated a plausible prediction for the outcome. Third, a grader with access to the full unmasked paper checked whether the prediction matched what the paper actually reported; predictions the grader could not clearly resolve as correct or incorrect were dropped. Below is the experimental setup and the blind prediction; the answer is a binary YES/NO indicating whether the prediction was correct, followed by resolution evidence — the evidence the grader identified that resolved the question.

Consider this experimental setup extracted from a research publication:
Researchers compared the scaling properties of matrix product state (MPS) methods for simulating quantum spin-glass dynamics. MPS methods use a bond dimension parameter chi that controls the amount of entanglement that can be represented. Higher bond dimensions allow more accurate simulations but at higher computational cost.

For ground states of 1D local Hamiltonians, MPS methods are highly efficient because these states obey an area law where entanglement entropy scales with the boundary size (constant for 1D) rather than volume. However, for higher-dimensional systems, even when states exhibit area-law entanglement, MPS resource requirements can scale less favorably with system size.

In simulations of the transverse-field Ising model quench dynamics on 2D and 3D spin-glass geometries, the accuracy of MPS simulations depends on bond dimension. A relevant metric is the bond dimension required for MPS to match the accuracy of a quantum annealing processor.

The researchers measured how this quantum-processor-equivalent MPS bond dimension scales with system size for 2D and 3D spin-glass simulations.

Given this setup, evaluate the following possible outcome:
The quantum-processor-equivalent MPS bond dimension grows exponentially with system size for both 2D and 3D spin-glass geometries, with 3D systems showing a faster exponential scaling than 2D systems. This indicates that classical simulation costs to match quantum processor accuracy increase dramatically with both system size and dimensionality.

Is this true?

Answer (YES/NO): NO